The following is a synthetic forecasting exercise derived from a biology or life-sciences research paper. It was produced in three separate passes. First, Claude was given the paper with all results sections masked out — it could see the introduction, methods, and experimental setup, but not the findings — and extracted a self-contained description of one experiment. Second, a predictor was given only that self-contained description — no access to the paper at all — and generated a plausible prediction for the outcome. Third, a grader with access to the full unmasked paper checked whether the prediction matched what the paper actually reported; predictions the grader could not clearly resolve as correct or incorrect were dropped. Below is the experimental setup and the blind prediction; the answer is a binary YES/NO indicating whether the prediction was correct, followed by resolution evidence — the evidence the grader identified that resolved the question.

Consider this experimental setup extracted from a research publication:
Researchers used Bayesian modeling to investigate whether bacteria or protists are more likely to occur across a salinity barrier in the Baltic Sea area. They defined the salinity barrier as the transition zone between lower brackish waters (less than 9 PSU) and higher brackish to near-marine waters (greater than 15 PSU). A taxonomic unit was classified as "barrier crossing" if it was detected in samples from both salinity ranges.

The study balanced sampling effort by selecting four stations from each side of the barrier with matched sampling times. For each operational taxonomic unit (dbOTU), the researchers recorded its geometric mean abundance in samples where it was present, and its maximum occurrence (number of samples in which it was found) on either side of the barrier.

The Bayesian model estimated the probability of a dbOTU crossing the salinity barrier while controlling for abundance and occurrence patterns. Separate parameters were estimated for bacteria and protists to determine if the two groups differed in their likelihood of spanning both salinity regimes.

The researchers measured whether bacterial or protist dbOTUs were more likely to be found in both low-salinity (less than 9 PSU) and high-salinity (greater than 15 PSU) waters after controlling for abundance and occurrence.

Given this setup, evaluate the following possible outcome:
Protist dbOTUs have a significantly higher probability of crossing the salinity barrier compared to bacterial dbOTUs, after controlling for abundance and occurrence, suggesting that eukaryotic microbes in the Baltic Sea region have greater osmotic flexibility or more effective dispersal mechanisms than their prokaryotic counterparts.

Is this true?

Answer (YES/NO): YES